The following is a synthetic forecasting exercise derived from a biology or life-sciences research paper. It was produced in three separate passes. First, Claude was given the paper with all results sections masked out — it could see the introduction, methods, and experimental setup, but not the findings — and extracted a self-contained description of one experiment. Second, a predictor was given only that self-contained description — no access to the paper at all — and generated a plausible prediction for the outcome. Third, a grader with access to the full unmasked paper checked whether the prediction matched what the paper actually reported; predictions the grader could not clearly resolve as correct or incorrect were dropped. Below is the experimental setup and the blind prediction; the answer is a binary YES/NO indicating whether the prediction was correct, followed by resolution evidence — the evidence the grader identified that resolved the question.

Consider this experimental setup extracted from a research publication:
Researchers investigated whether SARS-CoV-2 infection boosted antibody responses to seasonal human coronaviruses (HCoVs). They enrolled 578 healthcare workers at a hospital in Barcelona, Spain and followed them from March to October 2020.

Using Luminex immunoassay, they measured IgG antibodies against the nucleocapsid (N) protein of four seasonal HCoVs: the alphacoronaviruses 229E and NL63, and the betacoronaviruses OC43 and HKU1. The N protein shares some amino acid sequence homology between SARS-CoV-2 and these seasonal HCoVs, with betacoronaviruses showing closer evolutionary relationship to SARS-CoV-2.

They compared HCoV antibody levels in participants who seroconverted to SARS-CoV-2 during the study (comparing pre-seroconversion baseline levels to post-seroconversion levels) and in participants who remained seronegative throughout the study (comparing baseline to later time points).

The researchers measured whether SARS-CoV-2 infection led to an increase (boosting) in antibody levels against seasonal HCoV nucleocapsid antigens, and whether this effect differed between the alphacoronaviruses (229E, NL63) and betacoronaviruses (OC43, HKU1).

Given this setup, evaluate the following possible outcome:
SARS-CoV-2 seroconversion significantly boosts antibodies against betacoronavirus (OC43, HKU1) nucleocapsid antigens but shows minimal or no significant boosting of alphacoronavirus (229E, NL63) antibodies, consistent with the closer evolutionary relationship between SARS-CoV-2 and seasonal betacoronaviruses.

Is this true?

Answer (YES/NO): NO